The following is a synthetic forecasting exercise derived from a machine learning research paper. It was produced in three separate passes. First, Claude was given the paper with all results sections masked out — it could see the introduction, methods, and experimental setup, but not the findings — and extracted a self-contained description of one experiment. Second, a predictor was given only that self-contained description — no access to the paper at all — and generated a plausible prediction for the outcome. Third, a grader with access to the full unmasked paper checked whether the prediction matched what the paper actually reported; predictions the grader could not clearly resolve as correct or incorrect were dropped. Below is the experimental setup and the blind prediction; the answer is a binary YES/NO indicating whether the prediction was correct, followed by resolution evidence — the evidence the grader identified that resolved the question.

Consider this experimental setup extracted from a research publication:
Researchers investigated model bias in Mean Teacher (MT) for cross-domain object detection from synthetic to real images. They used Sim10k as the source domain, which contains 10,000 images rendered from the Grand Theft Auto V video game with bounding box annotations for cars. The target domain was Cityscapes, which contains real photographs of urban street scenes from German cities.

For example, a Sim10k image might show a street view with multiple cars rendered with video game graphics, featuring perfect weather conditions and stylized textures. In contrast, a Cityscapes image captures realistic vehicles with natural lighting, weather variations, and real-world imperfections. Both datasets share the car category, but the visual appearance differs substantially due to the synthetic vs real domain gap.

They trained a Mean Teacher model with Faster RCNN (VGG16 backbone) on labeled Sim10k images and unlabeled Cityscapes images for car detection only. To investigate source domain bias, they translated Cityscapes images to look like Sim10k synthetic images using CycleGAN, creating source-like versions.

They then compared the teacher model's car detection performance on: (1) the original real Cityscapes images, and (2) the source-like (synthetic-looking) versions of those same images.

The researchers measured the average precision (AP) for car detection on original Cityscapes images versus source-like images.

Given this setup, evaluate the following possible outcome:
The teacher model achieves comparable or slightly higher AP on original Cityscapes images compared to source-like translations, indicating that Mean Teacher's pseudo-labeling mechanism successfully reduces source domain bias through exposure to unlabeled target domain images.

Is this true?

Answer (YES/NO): NO